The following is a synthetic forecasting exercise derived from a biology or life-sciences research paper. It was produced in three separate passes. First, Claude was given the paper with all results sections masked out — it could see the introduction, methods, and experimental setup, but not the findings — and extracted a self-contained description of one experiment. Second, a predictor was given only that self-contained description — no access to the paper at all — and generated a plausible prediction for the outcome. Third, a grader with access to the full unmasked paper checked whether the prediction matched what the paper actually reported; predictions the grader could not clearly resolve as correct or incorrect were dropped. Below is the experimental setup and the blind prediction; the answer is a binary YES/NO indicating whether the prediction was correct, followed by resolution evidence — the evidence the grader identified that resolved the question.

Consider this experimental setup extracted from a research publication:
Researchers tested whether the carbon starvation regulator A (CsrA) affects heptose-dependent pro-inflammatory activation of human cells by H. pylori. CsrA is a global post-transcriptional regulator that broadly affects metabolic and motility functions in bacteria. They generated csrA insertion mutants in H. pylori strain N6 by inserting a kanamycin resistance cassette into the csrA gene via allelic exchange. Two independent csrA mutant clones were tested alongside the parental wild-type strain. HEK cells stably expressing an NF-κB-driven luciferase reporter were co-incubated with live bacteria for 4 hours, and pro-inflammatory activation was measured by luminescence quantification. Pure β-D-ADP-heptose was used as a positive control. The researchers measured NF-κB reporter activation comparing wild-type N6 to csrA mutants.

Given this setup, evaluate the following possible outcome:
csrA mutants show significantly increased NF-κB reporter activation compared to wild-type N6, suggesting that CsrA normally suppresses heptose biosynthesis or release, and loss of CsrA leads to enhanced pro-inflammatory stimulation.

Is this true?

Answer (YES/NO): NO